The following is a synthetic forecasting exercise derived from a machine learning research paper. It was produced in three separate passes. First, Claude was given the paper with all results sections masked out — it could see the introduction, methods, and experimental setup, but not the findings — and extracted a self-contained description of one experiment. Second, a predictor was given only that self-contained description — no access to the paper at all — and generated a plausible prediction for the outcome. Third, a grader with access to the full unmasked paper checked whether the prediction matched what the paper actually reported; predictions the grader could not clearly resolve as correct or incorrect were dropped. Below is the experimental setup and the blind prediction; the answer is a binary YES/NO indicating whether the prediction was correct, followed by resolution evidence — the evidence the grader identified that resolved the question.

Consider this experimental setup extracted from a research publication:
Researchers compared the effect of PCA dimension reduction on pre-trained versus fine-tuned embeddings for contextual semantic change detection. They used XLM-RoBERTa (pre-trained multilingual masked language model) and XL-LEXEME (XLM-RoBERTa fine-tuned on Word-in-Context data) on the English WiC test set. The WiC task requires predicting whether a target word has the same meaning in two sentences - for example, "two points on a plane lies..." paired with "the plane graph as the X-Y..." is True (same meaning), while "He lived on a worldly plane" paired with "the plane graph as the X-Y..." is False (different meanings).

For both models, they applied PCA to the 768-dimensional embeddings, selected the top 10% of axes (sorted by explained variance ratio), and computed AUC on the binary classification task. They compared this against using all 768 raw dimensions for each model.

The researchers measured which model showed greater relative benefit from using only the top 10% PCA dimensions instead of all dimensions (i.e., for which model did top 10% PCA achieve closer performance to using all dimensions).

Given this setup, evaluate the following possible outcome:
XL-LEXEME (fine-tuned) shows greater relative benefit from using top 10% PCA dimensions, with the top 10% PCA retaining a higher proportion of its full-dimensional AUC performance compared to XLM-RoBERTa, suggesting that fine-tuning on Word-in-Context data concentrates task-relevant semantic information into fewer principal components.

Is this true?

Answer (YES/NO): YES